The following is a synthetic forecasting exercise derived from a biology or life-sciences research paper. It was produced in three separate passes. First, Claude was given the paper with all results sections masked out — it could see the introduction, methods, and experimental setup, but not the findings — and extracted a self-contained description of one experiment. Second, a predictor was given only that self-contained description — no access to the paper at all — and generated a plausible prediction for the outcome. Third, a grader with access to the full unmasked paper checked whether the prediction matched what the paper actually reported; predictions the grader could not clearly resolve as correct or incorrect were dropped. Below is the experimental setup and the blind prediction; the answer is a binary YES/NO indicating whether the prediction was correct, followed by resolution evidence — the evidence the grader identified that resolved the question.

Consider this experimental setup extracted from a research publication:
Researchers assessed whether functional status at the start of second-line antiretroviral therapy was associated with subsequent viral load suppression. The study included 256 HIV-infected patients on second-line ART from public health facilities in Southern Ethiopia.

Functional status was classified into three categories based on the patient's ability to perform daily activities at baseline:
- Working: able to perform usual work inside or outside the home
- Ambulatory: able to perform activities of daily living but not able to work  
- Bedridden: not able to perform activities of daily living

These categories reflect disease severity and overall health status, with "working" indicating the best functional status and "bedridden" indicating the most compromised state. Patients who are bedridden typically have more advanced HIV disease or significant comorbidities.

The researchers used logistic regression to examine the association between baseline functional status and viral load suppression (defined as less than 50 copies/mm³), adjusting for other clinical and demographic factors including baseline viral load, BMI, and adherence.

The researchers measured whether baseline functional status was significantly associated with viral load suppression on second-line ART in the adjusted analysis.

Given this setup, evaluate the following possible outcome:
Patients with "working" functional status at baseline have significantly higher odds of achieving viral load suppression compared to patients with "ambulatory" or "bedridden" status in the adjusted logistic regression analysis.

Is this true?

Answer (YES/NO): NO